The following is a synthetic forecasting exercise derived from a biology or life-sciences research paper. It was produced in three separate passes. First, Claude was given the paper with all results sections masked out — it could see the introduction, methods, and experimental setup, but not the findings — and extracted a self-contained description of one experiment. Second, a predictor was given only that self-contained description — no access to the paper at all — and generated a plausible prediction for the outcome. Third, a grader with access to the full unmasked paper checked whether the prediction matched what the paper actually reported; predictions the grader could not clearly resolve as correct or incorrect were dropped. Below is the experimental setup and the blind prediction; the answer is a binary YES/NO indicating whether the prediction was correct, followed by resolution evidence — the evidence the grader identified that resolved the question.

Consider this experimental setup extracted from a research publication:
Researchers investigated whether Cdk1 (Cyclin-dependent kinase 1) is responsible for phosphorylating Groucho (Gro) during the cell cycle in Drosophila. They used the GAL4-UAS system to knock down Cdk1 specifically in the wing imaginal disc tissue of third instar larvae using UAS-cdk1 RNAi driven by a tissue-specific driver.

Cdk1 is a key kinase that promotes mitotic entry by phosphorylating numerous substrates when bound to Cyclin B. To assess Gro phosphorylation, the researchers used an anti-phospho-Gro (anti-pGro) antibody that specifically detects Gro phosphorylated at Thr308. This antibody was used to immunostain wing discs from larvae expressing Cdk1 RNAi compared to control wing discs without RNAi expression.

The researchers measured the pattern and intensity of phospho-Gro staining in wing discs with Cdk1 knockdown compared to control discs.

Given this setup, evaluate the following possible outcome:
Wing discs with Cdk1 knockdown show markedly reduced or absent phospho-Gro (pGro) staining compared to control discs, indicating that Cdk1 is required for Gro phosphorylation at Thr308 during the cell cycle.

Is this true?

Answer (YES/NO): YES